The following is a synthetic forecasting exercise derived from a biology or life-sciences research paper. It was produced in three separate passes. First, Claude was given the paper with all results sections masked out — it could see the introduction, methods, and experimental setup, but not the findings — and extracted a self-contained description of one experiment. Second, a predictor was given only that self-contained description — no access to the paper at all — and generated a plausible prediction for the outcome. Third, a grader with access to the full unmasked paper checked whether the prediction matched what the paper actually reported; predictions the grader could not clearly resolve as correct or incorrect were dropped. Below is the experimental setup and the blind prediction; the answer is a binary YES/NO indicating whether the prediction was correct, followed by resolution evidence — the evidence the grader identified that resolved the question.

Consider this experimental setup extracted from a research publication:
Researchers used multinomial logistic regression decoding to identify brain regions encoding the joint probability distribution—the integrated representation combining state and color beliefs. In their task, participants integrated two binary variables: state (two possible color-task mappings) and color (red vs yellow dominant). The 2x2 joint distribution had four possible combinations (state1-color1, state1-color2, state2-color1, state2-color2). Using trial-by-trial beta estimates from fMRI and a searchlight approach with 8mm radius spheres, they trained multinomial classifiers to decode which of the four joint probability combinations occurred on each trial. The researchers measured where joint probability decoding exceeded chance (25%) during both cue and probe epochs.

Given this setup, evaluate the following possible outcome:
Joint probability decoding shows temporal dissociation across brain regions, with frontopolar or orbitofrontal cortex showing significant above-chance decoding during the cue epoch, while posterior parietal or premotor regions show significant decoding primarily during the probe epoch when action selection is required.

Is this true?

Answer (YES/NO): NO